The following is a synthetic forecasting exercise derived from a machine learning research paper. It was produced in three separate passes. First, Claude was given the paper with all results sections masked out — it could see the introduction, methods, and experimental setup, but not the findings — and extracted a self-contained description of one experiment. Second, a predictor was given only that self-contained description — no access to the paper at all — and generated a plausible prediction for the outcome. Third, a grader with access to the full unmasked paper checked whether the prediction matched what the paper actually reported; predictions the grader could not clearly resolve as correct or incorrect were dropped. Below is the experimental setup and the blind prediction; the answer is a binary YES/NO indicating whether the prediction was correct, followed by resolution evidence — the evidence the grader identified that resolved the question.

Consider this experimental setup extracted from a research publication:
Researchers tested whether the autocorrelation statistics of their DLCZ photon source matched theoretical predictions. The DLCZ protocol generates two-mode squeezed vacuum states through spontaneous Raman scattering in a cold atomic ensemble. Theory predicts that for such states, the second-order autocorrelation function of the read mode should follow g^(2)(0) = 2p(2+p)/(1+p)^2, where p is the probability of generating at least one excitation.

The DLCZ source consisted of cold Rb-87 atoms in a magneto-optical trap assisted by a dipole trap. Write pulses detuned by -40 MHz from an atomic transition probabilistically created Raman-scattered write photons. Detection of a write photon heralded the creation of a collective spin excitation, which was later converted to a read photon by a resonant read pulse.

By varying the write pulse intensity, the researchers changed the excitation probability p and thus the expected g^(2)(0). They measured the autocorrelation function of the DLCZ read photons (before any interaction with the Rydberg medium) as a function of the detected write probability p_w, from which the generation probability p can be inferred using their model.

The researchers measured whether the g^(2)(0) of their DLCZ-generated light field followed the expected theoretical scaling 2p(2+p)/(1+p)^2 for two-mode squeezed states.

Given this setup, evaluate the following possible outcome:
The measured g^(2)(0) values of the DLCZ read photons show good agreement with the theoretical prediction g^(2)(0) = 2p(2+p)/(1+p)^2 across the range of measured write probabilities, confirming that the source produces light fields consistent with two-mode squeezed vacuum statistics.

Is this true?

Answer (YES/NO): NO